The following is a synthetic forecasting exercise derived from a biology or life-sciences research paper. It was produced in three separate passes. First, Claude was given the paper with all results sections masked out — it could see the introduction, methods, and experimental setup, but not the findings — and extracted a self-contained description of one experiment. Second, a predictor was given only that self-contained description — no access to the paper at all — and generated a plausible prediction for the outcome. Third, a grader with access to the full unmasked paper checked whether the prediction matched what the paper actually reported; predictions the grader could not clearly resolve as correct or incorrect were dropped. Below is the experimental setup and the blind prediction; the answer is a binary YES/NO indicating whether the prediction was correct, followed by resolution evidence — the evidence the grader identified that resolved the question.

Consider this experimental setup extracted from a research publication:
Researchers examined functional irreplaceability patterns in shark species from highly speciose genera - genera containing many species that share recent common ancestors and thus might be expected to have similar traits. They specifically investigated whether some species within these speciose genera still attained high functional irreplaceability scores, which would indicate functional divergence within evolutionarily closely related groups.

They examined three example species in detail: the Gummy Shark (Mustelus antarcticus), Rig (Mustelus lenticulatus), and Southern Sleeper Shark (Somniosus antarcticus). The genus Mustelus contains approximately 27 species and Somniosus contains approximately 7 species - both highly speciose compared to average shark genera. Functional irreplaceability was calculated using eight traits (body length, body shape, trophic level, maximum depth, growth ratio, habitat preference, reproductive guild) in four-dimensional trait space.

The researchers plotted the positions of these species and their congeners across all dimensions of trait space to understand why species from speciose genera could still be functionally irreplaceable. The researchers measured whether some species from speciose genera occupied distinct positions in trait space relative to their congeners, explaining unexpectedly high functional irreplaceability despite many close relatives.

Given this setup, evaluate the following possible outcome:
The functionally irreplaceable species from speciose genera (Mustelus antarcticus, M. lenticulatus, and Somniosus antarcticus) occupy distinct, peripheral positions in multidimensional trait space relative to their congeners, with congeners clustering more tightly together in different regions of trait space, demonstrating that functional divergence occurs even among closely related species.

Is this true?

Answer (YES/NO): NO